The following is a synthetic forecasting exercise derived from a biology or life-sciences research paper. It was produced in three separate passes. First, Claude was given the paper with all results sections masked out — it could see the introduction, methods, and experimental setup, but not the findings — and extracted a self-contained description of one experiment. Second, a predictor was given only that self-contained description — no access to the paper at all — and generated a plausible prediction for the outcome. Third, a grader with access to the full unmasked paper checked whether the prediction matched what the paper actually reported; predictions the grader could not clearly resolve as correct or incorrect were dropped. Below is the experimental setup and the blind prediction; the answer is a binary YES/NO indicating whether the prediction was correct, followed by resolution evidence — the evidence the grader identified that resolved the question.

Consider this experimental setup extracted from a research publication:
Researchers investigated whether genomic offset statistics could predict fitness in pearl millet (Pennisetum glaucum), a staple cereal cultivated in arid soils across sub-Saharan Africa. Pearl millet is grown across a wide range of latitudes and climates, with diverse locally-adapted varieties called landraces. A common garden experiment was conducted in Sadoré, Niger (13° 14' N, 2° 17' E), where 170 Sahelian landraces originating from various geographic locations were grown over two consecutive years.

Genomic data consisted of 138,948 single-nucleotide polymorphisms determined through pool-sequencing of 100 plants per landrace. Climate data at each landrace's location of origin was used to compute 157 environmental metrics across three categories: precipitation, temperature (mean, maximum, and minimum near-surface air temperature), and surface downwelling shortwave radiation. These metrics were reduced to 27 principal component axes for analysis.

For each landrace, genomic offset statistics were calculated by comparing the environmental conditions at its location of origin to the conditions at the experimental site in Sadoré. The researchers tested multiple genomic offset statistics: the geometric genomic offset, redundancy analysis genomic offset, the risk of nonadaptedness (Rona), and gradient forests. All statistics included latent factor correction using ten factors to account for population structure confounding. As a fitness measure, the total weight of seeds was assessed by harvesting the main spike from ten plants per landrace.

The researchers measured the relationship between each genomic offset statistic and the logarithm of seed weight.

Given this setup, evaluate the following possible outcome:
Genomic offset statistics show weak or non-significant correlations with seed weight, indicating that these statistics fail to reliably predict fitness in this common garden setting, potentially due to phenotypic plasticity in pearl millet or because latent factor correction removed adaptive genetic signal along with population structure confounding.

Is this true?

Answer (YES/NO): NO